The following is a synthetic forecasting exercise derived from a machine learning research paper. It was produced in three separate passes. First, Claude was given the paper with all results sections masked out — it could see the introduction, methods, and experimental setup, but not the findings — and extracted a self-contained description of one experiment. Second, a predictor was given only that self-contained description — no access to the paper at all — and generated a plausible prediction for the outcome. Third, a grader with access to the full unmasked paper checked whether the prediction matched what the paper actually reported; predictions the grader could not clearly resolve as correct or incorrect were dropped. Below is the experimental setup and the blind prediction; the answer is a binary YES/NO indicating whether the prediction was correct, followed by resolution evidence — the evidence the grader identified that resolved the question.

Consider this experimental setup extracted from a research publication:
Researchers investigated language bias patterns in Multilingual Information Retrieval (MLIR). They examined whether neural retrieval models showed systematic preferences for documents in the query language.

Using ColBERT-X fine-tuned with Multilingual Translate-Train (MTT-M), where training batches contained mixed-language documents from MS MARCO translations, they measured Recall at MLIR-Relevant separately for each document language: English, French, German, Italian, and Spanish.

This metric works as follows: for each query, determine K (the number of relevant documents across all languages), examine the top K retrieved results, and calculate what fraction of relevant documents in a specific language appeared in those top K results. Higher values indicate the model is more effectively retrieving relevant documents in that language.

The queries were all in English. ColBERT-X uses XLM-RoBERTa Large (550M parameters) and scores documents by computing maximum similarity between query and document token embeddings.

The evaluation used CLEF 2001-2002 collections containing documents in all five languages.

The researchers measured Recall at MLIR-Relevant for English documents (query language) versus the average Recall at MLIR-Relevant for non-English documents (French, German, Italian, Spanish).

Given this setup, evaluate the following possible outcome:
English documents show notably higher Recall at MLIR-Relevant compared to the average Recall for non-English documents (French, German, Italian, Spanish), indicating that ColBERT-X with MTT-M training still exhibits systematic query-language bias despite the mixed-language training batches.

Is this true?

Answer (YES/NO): NO